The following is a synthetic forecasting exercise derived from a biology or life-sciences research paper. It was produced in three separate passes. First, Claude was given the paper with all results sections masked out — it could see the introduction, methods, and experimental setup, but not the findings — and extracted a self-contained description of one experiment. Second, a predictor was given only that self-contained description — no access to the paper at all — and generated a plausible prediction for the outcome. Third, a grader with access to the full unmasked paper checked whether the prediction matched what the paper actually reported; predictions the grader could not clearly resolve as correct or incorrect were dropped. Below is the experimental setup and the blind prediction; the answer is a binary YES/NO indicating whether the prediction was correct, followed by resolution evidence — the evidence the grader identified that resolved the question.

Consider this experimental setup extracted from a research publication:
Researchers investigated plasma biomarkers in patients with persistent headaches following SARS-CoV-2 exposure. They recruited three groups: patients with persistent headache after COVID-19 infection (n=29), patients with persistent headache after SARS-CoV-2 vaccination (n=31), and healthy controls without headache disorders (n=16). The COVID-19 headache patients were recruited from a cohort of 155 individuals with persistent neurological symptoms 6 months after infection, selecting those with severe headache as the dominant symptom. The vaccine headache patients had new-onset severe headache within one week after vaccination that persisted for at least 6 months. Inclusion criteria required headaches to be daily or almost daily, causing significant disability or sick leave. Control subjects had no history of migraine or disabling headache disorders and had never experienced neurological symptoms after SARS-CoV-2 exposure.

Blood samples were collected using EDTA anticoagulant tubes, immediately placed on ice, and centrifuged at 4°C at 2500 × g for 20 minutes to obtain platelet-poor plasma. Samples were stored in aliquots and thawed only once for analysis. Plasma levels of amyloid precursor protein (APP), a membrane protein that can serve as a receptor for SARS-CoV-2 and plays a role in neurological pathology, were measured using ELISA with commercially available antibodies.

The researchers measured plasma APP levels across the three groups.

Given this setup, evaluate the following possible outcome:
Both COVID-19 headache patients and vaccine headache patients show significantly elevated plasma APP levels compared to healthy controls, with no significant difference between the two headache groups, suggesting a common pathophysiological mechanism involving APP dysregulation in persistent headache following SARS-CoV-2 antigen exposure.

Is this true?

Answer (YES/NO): NO